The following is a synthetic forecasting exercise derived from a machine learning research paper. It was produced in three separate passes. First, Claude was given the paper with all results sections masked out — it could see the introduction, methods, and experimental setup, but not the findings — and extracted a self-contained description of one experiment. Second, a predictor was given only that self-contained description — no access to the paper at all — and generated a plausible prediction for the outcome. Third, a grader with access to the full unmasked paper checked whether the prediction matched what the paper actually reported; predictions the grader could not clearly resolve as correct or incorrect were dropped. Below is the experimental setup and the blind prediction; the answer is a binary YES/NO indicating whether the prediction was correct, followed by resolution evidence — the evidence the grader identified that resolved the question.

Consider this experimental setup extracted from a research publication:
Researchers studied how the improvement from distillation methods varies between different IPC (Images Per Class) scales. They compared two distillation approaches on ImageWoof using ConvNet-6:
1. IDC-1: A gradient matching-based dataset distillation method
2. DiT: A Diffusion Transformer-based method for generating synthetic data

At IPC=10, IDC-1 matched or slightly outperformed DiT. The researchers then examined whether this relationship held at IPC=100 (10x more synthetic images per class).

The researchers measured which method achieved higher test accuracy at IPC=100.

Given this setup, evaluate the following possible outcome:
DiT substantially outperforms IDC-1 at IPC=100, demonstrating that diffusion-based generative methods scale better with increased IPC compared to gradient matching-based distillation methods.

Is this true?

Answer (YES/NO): NO